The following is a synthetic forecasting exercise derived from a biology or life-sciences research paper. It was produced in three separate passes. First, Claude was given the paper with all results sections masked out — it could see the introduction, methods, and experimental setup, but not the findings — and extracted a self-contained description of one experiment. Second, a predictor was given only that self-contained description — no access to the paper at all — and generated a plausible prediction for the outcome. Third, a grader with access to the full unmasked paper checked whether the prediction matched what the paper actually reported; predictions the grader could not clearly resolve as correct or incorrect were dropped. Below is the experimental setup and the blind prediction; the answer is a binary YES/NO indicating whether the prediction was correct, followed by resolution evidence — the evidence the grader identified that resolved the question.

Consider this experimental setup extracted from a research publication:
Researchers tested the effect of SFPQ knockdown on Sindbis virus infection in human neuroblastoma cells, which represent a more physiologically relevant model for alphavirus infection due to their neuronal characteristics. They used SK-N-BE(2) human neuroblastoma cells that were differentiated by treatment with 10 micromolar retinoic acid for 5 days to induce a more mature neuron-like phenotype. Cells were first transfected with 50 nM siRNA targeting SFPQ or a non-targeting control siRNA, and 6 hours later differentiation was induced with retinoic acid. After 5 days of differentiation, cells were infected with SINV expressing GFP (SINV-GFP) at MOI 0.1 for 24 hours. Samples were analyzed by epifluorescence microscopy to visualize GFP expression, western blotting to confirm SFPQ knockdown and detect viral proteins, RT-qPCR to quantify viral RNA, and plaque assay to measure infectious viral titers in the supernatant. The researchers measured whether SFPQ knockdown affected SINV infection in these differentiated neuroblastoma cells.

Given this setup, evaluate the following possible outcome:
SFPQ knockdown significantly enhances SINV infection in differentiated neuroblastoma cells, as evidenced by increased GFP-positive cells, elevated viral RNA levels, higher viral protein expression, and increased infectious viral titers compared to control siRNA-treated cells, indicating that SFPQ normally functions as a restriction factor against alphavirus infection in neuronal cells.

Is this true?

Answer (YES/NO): NO